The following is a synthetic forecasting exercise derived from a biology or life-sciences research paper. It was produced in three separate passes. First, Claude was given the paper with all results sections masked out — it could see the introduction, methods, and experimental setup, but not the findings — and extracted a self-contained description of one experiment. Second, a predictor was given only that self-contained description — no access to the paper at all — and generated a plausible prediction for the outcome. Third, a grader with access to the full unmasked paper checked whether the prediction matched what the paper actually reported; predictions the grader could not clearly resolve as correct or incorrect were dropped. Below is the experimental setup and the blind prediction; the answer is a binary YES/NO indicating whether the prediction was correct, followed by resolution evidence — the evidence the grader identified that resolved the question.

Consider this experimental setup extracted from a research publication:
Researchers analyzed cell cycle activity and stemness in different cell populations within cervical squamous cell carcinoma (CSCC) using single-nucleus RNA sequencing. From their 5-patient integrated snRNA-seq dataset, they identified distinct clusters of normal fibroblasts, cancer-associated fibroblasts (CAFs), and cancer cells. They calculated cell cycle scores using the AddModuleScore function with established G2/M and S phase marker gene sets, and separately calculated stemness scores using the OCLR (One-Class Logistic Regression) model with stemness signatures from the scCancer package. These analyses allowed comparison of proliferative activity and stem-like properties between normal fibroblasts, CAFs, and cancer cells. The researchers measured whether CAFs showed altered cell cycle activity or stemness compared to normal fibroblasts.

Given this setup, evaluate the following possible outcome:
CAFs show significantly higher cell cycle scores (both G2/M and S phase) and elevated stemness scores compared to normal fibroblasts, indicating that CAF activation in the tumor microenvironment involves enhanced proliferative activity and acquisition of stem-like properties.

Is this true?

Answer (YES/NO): NO